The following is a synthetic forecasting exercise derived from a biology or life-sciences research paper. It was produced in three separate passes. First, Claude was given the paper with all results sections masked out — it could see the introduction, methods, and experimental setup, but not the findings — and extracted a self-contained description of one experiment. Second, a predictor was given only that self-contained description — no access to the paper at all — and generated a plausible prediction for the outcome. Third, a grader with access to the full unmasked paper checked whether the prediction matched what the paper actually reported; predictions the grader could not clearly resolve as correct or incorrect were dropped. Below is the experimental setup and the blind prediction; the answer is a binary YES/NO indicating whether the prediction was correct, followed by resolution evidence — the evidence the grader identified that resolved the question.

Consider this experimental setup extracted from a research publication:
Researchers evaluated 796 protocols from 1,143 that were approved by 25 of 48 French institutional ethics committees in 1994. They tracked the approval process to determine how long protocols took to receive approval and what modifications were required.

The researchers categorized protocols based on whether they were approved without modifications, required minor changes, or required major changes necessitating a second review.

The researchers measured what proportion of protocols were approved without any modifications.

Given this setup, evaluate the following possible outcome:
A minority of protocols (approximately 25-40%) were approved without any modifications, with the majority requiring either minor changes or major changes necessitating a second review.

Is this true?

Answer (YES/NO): YES